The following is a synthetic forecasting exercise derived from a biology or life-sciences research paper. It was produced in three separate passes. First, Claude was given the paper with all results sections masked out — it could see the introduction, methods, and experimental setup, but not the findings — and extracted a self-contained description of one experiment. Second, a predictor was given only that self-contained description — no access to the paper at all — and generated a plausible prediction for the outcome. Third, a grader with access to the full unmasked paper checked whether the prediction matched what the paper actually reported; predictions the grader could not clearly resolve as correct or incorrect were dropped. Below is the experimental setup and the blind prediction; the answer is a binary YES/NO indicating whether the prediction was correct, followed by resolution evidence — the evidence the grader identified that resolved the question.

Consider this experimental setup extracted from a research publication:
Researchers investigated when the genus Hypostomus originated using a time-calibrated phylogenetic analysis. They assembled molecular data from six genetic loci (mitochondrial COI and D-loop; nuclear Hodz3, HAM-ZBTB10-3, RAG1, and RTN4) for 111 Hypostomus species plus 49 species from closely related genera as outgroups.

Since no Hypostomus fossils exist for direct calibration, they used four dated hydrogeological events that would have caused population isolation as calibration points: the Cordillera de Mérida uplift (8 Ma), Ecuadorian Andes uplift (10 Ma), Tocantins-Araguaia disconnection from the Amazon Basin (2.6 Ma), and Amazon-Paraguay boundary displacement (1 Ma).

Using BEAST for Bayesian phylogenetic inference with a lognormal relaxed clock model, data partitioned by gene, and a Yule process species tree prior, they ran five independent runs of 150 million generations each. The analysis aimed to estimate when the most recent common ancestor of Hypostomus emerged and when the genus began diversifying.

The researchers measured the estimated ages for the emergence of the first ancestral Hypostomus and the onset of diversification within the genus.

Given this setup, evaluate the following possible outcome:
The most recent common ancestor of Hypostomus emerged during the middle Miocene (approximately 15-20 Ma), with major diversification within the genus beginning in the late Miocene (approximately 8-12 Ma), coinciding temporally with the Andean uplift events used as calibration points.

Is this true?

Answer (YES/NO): NO